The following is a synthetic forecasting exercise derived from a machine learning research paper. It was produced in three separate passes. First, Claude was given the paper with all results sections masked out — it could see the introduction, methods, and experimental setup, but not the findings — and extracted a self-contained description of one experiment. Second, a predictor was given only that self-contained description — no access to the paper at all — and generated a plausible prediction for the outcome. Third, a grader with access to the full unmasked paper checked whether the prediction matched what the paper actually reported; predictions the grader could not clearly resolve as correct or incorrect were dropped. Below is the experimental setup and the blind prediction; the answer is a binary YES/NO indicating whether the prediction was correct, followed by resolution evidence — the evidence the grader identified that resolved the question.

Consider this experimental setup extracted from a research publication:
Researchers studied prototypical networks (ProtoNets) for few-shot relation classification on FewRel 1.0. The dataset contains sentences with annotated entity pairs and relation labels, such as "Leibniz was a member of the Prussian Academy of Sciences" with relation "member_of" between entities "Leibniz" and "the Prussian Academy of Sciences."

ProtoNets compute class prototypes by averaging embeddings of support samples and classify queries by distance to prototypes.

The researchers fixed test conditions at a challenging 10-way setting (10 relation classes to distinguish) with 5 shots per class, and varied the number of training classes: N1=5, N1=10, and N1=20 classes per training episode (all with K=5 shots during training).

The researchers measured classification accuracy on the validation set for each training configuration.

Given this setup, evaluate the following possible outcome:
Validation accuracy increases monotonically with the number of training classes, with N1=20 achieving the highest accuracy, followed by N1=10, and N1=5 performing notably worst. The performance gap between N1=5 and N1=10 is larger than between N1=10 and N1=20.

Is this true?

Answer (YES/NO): NO